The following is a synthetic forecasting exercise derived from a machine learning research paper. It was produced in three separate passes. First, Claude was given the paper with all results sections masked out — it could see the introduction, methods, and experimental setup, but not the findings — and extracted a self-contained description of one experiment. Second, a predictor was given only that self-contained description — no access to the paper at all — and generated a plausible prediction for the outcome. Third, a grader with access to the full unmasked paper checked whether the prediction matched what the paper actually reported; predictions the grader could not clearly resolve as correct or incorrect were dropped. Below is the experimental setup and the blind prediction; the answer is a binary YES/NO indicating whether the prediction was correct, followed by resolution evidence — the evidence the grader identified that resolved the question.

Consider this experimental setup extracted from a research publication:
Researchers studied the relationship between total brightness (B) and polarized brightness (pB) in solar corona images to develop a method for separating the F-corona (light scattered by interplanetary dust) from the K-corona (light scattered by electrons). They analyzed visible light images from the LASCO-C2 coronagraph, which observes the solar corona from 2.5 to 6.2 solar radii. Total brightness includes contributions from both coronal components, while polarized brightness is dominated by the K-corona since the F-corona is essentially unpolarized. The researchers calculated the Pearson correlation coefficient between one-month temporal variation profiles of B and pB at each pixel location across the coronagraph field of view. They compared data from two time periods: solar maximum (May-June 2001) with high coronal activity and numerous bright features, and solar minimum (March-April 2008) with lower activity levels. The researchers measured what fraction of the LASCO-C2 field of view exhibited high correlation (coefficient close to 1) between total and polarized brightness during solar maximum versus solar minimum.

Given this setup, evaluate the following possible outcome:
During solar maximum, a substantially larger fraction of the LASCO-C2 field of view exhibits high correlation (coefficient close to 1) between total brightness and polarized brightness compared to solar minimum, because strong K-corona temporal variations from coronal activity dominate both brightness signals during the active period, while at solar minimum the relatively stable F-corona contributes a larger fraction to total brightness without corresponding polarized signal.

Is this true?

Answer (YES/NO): YES